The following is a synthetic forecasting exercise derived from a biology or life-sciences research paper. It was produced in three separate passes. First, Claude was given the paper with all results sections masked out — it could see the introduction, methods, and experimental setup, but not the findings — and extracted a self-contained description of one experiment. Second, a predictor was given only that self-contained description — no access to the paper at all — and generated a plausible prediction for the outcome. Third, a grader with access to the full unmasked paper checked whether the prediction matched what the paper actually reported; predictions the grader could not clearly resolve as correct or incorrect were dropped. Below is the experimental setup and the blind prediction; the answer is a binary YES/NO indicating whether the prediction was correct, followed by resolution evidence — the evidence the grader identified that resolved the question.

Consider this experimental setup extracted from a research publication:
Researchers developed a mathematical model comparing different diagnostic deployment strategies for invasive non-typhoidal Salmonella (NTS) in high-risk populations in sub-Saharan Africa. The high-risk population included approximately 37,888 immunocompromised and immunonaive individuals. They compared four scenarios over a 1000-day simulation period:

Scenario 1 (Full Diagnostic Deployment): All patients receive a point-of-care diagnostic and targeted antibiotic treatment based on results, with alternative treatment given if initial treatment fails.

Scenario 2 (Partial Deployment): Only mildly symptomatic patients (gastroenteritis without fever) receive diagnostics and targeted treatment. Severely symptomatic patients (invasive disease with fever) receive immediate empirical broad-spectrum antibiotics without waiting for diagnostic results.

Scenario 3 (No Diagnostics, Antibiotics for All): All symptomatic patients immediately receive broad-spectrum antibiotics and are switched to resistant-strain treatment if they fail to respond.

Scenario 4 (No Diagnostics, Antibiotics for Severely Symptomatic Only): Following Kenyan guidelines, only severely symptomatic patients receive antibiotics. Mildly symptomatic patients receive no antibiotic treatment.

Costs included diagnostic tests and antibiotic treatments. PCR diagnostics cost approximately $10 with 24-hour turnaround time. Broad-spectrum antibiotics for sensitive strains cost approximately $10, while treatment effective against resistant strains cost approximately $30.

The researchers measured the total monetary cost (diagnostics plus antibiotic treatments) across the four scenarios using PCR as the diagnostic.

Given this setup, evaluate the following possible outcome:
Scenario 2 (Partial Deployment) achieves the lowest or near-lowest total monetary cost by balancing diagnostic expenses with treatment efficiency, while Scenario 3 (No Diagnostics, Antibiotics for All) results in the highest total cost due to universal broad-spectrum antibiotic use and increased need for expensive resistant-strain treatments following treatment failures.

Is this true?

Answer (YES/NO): NO